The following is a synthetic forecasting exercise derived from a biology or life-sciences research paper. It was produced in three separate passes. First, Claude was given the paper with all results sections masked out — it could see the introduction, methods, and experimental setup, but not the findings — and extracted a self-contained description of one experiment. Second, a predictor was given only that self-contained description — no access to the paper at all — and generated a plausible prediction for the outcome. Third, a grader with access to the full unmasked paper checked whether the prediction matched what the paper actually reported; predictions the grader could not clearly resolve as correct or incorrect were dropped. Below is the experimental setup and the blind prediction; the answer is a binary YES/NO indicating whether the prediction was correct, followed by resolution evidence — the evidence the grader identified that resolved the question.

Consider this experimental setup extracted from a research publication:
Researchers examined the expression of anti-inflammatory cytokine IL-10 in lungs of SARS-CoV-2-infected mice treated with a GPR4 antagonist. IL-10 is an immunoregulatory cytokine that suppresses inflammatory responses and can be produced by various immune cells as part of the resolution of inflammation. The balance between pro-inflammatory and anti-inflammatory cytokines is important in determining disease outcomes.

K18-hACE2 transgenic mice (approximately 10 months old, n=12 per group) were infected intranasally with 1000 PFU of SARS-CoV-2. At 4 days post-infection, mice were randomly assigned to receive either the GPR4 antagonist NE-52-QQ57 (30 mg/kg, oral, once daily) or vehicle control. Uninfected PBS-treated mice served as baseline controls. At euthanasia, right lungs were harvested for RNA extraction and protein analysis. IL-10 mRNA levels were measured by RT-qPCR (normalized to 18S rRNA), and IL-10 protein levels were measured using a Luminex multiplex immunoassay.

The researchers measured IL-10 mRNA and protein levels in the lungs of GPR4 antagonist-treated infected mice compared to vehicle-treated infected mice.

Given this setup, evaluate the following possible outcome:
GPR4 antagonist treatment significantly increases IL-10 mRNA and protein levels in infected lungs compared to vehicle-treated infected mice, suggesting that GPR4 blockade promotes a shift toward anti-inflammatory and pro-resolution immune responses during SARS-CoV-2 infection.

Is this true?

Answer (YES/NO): NO